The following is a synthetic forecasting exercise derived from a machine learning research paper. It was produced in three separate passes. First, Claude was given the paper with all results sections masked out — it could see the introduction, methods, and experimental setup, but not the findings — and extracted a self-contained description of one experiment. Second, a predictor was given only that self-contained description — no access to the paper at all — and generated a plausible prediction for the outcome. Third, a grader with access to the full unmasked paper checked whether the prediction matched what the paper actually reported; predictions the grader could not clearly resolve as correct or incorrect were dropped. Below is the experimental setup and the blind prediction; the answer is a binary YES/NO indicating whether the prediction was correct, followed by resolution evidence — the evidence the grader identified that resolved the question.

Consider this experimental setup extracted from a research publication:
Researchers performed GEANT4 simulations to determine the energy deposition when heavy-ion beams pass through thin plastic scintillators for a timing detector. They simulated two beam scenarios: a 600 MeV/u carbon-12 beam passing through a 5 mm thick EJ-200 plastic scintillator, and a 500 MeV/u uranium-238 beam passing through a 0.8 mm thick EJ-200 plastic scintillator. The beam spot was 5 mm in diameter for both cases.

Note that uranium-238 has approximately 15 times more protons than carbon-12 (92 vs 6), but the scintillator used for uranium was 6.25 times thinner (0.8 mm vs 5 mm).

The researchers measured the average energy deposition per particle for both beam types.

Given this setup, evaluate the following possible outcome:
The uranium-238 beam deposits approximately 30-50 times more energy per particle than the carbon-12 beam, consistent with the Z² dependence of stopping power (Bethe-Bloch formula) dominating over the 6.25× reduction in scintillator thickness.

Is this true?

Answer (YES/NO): YES